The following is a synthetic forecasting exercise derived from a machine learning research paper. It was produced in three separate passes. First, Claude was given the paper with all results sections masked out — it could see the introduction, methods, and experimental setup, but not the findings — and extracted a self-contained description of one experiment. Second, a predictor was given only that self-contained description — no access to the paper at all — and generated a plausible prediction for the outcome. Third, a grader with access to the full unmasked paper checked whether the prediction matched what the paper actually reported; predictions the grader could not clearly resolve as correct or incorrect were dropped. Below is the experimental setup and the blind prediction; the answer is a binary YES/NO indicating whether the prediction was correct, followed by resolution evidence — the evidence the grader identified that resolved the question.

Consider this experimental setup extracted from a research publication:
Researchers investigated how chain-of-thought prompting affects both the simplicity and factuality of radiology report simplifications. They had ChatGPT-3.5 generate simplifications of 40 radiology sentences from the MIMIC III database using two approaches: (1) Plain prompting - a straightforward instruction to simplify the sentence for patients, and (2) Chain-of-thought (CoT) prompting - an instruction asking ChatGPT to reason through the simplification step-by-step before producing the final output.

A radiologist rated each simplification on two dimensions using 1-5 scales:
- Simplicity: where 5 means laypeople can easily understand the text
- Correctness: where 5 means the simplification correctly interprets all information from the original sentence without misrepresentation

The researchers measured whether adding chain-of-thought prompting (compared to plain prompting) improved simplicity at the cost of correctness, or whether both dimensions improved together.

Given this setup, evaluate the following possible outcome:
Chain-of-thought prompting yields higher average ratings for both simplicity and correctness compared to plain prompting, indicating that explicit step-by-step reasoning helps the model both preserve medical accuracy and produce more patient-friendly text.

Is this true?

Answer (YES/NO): NO